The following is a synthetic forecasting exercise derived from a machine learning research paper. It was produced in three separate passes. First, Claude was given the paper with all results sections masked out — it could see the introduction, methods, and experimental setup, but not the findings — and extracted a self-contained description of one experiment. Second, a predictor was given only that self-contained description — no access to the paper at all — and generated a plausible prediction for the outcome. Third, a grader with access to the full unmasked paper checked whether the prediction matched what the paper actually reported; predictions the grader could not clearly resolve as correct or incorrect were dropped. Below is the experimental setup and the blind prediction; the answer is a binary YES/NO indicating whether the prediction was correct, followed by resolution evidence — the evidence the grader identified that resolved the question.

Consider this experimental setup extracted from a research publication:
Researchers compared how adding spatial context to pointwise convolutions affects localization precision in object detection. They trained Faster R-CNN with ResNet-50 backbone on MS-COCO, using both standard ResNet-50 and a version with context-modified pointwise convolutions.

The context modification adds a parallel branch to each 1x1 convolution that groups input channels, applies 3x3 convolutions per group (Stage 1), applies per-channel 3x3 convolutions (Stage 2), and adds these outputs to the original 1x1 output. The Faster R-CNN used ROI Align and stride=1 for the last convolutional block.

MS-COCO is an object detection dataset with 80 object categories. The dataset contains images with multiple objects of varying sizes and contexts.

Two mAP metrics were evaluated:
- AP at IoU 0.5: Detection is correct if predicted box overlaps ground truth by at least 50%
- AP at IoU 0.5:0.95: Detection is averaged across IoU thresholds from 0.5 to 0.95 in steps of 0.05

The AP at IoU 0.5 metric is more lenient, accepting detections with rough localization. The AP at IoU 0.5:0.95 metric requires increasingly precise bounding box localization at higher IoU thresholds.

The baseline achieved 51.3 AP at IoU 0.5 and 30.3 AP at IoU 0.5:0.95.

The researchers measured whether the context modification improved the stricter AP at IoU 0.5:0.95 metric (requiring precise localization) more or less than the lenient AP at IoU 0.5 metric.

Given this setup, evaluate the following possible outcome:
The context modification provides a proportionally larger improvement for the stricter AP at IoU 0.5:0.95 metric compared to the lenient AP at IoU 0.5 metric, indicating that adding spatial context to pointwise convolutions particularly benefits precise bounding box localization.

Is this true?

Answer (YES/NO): YES